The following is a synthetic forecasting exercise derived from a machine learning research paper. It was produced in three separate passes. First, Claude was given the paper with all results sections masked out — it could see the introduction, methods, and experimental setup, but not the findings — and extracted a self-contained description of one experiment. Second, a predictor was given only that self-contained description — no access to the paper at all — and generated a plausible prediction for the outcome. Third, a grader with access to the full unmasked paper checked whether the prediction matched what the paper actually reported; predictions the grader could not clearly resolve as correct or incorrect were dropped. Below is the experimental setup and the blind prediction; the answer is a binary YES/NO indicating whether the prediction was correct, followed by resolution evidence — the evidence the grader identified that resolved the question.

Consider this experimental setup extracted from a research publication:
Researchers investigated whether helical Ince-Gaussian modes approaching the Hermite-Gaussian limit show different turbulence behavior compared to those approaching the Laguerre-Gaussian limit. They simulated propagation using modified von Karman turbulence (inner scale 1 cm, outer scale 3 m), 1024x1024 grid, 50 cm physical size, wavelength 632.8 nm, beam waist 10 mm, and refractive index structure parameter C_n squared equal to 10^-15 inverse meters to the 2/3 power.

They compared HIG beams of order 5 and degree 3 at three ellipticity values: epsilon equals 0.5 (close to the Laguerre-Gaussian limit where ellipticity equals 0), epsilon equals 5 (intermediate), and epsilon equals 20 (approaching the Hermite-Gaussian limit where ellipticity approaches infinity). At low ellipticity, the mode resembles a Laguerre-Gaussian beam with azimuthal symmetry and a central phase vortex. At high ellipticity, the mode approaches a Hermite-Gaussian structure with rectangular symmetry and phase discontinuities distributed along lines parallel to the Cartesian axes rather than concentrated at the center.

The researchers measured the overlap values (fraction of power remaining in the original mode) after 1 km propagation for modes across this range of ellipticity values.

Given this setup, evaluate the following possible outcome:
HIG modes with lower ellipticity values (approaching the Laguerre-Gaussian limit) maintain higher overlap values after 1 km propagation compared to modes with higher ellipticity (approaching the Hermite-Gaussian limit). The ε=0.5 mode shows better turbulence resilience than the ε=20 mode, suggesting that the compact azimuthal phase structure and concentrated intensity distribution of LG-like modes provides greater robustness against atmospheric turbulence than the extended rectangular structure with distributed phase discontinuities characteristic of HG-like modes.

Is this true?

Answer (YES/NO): NO